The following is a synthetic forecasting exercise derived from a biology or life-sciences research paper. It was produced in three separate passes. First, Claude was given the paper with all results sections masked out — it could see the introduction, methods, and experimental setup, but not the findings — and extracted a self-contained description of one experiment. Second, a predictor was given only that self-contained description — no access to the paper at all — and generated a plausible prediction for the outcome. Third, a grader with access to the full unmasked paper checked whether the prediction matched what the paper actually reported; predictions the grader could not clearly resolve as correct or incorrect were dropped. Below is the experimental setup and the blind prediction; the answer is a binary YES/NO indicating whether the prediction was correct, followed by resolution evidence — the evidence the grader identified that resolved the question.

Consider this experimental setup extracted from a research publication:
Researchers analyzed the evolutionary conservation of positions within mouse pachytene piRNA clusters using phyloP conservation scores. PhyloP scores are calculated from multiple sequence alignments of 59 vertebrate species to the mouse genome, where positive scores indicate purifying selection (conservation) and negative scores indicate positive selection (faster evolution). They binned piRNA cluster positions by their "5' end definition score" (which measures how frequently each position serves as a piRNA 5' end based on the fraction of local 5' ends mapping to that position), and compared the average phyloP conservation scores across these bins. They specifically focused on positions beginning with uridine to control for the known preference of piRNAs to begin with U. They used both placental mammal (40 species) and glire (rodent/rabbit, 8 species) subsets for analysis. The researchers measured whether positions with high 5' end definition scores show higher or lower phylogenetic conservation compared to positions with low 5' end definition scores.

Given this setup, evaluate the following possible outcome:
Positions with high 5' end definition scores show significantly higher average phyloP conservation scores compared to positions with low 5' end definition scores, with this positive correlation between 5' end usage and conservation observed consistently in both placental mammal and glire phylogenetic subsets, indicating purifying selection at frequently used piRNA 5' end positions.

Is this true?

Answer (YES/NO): NO